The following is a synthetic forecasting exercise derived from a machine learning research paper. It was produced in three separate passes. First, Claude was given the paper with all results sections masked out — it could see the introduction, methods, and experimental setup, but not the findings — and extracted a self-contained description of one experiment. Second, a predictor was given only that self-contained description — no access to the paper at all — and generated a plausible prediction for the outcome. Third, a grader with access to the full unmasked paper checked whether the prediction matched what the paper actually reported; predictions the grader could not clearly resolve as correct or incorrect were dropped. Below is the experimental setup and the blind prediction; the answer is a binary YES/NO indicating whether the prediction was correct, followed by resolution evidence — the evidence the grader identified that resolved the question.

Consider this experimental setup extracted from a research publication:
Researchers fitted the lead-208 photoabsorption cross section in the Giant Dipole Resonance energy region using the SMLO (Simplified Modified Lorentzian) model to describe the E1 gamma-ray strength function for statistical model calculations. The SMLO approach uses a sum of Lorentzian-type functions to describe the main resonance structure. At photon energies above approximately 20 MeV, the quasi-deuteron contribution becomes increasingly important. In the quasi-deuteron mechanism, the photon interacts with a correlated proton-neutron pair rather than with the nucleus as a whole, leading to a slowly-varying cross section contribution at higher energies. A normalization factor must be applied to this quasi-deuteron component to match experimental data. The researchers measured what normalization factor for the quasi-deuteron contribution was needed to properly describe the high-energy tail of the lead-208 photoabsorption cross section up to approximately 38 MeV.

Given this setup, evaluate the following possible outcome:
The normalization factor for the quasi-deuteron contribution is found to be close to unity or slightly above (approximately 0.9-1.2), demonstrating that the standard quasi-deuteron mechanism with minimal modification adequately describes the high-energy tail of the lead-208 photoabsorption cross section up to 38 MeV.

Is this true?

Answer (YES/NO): NO